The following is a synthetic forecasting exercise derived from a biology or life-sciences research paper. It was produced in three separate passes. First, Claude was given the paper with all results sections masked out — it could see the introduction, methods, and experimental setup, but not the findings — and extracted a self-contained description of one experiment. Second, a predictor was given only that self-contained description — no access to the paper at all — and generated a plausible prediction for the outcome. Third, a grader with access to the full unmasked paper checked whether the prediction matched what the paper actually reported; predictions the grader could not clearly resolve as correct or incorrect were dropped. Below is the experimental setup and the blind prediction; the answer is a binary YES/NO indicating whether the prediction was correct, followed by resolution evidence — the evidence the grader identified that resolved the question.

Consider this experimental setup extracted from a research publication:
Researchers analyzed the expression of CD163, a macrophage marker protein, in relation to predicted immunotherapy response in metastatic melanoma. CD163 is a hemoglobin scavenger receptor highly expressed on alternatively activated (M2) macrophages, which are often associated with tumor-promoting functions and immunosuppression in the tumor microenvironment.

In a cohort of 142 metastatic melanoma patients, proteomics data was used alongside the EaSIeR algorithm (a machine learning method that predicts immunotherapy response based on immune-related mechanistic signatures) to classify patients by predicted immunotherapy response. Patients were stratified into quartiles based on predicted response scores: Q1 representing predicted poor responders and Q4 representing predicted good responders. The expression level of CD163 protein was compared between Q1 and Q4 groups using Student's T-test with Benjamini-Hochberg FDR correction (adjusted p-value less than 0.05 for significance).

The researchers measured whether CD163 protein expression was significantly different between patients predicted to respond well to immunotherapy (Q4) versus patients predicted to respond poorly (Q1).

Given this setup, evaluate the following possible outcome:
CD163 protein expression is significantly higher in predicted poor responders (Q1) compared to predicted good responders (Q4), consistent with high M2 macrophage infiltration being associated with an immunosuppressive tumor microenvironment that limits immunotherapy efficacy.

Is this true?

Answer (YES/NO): NO